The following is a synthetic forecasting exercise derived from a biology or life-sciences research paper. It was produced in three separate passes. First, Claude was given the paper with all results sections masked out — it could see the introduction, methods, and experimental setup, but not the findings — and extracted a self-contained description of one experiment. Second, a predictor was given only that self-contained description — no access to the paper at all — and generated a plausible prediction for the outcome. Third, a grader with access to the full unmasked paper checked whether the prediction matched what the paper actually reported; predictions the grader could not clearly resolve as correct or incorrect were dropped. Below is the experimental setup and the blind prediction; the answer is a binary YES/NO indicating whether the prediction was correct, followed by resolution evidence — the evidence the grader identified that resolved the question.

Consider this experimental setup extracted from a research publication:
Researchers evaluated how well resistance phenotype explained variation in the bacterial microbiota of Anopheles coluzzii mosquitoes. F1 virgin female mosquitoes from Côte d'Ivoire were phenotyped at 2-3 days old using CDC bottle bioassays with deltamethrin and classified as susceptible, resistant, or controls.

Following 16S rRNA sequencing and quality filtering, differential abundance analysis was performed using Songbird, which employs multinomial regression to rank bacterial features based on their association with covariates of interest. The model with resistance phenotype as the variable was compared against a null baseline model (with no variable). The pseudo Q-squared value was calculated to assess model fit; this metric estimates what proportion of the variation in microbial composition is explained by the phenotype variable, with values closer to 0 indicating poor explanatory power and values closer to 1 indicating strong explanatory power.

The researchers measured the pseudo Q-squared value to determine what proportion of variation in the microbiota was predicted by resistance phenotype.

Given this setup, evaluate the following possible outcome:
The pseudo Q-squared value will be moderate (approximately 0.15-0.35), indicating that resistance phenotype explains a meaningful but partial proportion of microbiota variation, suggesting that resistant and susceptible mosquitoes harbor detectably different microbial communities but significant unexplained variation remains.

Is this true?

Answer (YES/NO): NO